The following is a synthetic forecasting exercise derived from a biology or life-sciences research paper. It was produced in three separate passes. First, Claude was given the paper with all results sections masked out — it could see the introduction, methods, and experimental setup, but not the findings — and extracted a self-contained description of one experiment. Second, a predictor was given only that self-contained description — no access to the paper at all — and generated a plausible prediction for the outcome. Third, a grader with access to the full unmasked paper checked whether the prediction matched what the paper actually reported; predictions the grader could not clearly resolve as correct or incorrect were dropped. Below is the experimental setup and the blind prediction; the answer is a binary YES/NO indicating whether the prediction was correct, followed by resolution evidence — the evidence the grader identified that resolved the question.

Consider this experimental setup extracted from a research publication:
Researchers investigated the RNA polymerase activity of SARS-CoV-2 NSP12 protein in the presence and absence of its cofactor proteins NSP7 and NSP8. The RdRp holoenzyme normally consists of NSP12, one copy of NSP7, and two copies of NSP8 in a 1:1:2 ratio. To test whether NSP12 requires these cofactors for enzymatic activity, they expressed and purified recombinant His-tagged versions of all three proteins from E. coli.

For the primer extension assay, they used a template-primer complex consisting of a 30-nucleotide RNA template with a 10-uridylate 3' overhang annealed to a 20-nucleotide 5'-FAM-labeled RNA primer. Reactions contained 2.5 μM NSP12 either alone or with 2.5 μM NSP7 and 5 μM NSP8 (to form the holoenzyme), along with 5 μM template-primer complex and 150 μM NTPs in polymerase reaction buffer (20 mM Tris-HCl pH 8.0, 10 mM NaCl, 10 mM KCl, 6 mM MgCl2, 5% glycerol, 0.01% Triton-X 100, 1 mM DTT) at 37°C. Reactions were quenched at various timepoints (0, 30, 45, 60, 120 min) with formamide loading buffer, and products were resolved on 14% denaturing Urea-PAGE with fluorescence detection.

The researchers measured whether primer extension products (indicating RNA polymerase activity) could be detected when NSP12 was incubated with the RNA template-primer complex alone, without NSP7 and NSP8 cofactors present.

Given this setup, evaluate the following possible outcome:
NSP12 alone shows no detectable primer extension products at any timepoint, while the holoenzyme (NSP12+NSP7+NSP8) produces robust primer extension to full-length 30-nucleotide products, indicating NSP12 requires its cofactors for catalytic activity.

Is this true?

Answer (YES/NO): NO